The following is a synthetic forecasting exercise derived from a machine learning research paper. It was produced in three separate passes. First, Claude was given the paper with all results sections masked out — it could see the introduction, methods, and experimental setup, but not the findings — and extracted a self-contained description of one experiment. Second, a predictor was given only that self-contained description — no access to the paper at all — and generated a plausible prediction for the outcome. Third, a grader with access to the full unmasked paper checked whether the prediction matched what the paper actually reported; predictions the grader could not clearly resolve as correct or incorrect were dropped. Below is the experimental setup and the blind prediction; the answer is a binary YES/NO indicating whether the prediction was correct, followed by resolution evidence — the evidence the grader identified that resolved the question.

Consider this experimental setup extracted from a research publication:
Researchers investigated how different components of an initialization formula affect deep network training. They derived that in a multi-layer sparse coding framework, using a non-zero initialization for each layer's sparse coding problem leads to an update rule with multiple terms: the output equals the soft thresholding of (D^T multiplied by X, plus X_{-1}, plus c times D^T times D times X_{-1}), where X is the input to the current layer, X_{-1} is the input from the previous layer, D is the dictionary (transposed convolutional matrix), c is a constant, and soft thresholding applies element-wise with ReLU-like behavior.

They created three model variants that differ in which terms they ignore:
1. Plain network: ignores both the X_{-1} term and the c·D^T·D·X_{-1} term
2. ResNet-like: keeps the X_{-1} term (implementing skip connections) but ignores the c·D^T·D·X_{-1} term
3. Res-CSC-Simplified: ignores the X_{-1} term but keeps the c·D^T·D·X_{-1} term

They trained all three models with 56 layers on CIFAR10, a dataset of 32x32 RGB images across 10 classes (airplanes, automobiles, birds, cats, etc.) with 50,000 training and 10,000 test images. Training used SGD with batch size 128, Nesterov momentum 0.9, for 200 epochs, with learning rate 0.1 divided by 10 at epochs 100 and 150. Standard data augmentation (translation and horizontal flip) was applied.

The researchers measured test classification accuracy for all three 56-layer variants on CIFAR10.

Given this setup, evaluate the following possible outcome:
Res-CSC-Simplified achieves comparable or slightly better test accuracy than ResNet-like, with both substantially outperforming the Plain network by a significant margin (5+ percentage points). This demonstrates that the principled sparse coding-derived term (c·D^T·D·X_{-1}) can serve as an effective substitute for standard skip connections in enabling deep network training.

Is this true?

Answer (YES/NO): NO